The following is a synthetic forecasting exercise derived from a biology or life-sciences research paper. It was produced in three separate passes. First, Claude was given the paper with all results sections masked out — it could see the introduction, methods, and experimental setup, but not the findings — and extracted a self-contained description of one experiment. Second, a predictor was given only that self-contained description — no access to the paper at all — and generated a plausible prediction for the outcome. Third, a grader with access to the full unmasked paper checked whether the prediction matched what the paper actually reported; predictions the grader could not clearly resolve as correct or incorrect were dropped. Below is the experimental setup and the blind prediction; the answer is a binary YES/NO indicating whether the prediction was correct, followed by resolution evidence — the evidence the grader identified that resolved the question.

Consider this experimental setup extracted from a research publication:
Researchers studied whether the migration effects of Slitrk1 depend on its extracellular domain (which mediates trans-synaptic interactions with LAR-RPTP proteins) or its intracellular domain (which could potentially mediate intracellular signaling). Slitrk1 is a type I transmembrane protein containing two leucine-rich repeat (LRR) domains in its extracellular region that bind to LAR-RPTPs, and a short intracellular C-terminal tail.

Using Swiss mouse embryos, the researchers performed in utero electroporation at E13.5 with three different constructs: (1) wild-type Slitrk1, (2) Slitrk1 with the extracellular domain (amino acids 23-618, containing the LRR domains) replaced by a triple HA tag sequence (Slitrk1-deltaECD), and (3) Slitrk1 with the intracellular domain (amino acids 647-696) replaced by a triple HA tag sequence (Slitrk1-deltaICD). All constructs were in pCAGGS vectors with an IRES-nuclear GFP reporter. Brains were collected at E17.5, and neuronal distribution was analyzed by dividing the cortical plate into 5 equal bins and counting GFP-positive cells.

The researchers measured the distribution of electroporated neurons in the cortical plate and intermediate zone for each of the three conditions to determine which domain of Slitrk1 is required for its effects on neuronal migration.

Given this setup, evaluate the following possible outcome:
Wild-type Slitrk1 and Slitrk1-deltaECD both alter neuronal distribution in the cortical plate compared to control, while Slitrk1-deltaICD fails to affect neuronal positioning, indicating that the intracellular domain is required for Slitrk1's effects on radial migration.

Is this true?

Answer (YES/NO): NO